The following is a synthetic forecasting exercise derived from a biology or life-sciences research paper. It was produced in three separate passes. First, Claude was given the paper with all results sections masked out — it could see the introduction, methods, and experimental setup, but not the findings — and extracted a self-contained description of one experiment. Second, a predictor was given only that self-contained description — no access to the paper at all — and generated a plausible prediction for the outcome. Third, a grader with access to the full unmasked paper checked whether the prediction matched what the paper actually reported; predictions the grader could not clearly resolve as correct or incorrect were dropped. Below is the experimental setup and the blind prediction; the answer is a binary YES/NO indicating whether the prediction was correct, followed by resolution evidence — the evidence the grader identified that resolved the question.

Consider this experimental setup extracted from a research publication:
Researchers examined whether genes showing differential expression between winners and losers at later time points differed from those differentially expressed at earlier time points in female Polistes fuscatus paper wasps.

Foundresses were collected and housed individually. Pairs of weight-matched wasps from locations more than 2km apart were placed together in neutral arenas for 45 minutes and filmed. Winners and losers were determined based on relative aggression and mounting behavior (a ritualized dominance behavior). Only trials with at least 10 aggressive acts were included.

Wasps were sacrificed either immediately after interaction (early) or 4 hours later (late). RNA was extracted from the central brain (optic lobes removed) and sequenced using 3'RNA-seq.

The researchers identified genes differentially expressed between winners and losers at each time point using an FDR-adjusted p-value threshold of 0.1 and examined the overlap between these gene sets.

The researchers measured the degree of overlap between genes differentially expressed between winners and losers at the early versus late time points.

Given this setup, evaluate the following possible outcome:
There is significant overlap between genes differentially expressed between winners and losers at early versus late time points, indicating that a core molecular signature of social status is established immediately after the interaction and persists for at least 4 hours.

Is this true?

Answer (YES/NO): NO